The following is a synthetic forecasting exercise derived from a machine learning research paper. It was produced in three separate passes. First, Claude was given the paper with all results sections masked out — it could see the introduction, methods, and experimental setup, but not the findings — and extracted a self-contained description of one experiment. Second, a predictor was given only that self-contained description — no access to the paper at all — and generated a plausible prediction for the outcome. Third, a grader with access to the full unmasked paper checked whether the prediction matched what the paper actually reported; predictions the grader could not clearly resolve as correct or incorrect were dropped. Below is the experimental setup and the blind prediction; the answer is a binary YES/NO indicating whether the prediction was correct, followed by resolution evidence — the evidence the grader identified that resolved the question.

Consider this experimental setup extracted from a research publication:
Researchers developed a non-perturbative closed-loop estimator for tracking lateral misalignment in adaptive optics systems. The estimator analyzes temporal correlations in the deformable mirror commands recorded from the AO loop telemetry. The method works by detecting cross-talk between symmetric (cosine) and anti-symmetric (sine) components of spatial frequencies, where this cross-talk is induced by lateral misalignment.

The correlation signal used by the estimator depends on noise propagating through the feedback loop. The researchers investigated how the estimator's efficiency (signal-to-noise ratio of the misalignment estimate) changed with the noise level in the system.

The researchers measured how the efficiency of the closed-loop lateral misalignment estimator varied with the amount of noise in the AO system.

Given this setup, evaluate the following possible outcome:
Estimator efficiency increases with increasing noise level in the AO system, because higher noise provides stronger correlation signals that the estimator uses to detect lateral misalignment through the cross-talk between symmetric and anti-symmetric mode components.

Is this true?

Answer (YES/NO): YES